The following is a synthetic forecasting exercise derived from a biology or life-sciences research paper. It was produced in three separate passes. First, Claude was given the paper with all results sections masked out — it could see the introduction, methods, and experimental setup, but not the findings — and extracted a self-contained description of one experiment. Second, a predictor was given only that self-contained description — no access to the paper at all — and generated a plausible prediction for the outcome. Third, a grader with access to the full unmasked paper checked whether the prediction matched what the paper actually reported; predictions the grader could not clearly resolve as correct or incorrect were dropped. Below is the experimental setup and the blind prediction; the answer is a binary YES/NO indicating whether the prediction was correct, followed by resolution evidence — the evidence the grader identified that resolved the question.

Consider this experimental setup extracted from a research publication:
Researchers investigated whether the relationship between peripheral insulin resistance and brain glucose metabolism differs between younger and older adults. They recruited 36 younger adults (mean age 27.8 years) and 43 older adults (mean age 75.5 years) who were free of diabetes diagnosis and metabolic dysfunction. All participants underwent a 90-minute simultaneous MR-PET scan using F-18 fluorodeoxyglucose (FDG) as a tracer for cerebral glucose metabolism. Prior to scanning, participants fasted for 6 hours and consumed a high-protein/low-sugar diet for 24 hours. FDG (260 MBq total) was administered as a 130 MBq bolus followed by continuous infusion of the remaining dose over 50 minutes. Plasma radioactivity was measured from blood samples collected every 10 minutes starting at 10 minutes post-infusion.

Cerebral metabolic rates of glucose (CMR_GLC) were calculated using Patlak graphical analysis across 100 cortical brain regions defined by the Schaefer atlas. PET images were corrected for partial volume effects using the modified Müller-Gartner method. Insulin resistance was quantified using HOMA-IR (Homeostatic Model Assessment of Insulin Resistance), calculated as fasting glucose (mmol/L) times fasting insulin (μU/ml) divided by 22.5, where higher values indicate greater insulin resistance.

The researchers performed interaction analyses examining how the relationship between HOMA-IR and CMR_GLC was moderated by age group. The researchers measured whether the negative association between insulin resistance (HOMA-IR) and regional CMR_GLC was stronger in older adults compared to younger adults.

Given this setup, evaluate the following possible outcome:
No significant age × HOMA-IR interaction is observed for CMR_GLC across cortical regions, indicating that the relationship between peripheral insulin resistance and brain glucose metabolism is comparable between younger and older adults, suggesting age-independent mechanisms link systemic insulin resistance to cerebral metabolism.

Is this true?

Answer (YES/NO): NO